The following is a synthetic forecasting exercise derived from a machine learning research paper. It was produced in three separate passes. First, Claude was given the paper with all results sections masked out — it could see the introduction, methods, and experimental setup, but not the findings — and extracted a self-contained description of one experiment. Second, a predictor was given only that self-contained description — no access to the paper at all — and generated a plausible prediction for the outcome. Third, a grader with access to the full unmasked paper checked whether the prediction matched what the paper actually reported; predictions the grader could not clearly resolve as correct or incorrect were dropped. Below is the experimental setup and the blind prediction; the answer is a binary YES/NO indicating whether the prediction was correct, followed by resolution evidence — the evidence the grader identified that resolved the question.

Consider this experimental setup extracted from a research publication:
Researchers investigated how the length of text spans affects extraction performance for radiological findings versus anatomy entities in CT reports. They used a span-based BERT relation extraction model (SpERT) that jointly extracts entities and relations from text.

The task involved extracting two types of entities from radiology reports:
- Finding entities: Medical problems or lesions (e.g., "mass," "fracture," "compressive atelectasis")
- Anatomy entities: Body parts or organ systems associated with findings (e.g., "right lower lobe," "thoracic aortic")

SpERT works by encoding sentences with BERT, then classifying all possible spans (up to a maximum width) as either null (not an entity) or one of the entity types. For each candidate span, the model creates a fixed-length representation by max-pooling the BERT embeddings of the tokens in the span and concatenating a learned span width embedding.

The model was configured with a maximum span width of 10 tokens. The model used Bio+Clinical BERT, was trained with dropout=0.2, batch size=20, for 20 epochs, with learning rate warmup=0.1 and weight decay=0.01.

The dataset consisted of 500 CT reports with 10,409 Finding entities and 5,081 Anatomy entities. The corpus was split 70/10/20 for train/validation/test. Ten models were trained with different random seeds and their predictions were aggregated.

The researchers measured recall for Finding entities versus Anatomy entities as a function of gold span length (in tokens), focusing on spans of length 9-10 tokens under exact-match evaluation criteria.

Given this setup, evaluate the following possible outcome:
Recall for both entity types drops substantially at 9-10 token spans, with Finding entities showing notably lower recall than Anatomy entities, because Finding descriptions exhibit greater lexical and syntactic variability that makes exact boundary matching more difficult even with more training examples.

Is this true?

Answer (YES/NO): NO